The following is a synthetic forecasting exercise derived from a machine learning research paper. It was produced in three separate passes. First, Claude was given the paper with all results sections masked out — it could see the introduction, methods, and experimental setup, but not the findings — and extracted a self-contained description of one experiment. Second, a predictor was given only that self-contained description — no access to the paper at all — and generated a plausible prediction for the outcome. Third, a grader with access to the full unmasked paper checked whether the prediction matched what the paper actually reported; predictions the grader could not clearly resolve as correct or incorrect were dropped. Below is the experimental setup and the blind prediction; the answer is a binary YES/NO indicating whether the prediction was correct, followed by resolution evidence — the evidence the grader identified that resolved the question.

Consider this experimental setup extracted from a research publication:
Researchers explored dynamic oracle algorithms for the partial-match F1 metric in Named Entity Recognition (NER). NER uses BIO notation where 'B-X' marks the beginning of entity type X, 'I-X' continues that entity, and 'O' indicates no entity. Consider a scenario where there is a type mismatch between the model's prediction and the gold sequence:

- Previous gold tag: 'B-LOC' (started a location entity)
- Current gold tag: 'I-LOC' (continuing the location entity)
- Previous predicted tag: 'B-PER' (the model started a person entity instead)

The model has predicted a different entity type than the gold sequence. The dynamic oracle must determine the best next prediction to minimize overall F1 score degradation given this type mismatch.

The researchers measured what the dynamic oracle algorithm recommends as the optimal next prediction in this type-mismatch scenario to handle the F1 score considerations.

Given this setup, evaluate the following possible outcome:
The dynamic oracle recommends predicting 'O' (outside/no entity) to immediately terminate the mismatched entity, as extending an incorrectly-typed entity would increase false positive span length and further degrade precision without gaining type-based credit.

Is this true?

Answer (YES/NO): YES